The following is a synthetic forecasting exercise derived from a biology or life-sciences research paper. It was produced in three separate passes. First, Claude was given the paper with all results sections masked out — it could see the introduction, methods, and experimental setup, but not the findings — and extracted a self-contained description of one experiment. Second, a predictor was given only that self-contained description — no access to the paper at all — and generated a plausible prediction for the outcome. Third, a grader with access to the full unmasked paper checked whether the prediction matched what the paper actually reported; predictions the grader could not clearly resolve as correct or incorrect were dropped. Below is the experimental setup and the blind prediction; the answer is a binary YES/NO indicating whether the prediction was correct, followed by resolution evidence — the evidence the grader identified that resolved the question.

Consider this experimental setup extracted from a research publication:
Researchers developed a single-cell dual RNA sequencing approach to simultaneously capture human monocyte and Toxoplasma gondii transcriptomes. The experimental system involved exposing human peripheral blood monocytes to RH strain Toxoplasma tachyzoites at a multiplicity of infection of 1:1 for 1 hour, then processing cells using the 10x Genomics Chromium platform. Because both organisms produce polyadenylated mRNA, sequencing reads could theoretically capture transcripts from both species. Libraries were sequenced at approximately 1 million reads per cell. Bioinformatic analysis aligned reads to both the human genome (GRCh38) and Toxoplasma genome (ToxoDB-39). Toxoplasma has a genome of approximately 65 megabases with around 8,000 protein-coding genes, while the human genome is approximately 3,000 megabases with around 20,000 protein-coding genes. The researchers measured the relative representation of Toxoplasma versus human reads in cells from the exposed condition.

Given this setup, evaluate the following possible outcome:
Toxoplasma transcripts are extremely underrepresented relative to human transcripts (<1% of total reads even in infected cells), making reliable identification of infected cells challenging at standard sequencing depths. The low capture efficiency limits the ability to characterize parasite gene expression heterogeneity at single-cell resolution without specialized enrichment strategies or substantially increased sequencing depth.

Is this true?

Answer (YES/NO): NO